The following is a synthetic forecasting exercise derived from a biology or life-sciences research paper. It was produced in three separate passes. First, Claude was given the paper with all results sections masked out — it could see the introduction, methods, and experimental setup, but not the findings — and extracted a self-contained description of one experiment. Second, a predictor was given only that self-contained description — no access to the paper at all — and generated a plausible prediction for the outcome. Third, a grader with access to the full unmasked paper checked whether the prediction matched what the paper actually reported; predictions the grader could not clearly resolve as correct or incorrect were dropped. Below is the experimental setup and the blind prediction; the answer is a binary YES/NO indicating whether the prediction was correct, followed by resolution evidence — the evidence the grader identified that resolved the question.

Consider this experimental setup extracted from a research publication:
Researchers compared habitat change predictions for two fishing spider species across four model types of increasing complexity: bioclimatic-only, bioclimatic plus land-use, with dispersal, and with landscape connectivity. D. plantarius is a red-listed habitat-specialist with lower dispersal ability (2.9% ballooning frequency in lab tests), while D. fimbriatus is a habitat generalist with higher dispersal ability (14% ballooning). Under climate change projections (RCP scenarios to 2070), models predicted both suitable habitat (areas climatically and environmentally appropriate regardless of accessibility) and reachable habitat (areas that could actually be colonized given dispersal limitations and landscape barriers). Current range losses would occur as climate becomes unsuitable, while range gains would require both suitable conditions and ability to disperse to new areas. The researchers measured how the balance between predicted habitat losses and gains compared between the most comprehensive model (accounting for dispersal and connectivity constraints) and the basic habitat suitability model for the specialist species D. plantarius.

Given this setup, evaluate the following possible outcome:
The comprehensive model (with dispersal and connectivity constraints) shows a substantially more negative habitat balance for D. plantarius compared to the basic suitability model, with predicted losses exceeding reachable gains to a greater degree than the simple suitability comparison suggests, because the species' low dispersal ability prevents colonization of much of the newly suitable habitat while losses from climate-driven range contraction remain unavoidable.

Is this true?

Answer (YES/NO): YES